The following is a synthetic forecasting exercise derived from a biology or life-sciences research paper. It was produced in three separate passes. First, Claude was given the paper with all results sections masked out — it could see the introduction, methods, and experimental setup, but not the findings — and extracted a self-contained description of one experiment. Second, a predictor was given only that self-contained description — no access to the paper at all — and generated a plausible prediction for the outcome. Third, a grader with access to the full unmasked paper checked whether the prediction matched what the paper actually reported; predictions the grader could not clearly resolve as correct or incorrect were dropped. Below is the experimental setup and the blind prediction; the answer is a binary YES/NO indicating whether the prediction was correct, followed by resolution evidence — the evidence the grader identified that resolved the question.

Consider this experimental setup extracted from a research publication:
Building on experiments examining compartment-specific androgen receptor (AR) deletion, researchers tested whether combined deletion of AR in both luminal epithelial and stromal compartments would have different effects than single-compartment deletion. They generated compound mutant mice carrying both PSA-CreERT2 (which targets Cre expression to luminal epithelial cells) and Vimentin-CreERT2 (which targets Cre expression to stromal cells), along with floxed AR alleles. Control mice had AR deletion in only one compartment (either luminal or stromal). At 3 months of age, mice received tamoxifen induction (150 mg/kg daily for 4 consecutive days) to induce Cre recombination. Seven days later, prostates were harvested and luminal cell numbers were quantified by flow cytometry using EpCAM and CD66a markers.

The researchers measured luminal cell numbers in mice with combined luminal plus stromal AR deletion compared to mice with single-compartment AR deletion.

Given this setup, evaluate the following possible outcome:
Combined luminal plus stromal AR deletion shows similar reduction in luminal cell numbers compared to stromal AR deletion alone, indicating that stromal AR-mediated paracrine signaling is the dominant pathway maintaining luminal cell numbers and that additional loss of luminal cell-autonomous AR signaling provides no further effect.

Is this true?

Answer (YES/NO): NO